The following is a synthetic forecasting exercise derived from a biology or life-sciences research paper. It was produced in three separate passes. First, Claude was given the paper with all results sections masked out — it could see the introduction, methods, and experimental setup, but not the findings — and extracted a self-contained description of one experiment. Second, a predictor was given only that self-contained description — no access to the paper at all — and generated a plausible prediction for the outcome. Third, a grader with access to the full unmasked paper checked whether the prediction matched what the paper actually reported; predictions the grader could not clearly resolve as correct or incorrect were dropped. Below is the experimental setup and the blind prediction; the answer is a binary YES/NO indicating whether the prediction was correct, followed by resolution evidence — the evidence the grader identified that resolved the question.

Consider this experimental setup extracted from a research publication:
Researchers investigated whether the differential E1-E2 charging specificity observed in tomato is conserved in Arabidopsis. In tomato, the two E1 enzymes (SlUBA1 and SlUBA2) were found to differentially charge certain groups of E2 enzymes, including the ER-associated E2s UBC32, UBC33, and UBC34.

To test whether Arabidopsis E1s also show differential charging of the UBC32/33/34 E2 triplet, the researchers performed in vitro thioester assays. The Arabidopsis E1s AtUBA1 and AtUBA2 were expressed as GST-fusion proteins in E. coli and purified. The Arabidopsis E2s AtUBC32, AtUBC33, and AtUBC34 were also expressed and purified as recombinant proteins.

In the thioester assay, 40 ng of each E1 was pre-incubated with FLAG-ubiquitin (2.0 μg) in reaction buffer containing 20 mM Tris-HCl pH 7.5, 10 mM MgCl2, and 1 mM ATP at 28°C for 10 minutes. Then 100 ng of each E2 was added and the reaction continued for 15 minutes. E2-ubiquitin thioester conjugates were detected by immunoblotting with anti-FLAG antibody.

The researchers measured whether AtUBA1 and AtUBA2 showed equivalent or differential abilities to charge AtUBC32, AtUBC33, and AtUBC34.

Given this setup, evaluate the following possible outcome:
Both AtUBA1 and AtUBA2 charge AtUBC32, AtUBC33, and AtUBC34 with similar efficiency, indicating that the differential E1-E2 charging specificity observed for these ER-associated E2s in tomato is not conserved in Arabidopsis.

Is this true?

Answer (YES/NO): NO